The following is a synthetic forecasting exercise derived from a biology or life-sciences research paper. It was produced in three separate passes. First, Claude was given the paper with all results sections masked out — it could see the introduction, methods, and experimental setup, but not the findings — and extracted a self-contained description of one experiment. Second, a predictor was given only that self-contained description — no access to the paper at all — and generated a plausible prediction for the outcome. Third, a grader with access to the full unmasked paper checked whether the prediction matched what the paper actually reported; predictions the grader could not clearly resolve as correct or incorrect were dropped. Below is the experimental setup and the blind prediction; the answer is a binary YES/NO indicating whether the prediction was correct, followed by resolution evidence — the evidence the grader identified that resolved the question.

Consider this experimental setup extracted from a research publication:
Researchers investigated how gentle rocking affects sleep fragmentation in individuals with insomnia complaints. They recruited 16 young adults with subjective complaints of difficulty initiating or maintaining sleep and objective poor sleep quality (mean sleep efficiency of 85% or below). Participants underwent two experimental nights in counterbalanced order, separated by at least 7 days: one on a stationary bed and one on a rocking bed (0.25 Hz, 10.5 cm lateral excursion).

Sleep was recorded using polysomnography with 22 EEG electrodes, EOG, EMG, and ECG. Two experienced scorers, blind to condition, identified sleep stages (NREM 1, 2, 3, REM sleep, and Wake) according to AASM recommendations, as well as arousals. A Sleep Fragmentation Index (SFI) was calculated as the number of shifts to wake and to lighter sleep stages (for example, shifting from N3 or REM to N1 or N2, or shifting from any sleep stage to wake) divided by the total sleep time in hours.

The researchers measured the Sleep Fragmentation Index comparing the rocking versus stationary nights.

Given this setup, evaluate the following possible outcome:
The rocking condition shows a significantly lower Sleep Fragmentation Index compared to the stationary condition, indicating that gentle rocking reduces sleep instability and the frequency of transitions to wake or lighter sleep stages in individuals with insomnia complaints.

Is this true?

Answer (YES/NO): YES